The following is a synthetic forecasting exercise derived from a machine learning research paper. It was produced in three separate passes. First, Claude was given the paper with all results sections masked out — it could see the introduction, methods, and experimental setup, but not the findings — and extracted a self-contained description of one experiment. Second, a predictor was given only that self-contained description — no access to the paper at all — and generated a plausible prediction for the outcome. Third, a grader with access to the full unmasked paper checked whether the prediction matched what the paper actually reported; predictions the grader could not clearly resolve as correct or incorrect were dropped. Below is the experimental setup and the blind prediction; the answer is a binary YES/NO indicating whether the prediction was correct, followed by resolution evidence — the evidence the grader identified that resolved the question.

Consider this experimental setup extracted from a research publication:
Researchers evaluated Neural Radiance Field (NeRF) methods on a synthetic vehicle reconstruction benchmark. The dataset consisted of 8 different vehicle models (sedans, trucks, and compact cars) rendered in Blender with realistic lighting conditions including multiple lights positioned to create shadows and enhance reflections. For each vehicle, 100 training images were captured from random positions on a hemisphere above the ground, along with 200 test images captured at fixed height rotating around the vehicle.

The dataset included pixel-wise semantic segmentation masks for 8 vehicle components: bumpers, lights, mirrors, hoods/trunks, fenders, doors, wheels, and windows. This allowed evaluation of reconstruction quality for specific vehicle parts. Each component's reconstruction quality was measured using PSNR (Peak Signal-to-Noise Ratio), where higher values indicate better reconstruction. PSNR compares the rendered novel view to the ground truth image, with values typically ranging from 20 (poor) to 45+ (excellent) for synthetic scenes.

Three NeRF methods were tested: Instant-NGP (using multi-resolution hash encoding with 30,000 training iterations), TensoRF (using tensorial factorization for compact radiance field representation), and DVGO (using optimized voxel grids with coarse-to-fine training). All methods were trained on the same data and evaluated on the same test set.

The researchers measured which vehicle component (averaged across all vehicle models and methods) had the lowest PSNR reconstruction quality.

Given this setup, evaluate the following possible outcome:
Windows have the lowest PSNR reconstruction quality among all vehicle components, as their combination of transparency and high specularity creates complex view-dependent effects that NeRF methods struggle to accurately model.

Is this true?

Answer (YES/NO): YES